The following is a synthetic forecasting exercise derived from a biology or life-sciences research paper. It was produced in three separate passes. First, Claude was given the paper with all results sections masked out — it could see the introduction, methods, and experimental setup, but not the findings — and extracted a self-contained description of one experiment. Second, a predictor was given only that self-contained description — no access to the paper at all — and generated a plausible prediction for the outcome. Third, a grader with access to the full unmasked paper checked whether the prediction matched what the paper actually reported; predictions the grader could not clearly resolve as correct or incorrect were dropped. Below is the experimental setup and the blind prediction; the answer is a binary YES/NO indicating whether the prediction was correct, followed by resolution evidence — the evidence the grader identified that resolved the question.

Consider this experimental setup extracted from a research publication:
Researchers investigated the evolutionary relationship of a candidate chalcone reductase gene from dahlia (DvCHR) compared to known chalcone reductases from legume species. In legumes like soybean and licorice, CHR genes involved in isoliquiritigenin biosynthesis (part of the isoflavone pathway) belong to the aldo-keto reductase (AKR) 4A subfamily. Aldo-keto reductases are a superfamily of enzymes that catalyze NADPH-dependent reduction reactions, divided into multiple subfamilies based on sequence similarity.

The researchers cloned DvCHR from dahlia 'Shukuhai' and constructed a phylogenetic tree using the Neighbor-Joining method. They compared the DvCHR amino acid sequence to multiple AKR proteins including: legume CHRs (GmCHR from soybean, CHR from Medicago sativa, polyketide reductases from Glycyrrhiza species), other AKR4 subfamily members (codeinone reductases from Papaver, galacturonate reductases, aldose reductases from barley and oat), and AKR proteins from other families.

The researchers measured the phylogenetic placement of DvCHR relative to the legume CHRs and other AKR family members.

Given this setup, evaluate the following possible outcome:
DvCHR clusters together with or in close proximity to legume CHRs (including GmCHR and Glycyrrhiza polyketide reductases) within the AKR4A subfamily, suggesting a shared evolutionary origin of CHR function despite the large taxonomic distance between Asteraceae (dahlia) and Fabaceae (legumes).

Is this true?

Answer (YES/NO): NO